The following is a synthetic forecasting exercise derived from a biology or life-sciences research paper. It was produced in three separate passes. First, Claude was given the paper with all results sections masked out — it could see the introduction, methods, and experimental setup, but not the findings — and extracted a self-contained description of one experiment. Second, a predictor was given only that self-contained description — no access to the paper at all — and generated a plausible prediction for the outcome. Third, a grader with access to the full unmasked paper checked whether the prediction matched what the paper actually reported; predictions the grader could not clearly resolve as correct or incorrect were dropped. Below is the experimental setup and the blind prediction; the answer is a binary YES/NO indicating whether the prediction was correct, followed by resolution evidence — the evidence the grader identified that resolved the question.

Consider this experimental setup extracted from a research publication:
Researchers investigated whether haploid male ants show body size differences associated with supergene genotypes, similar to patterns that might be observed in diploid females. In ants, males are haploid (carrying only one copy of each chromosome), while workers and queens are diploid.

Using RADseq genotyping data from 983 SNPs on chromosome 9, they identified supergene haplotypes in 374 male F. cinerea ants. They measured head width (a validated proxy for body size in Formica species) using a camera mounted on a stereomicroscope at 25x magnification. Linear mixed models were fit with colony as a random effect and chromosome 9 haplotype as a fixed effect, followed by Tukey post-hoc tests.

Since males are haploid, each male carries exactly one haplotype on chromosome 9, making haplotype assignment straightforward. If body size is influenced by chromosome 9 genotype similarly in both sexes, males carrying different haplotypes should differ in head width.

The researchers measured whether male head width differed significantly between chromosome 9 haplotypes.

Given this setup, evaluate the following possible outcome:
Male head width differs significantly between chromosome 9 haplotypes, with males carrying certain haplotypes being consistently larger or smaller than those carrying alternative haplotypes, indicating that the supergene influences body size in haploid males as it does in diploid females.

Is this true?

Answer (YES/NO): YES